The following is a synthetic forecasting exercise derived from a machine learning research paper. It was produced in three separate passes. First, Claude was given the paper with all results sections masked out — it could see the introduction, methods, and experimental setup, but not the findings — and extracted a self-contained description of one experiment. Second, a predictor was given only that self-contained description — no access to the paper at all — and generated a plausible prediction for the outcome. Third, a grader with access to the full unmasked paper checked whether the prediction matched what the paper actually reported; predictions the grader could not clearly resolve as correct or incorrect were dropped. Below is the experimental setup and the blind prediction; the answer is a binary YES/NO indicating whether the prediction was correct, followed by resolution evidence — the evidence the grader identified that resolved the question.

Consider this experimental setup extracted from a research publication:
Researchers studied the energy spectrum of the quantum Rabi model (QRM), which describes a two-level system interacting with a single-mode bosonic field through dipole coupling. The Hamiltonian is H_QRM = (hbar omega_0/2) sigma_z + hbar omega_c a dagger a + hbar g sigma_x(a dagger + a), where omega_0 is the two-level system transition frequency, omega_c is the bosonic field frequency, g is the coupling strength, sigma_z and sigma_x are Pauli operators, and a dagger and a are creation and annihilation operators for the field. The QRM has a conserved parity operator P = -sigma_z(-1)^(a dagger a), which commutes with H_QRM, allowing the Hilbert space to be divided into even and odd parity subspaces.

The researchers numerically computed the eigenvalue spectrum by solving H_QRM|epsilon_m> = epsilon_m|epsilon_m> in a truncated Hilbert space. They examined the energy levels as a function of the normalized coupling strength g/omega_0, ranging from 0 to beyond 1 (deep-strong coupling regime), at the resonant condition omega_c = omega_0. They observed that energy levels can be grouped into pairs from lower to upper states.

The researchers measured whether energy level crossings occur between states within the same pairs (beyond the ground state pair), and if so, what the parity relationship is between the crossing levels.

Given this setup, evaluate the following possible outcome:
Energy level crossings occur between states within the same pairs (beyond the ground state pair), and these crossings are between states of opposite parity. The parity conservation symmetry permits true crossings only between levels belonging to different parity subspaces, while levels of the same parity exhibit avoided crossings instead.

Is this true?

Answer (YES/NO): YES